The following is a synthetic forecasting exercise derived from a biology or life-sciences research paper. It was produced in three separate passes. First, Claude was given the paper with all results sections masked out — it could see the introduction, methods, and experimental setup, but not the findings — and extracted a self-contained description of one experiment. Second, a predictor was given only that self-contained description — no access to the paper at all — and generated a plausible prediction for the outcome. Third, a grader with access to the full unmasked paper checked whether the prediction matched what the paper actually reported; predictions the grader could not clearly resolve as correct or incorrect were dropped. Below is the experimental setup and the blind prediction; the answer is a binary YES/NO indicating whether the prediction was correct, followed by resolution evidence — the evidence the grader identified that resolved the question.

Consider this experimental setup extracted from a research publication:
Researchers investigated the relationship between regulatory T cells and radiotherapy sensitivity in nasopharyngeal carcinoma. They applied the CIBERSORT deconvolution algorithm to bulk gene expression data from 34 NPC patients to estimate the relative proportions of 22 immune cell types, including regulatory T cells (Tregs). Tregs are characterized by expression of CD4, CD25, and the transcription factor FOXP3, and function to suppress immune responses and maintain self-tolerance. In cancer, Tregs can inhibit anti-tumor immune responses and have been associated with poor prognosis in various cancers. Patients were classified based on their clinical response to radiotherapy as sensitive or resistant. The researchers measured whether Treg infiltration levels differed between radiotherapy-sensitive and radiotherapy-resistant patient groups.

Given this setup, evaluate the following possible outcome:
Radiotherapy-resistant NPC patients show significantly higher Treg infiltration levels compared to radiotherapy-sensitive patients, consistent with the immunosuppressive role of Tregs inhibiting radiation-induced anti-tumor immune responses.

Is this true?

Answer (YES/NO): NO